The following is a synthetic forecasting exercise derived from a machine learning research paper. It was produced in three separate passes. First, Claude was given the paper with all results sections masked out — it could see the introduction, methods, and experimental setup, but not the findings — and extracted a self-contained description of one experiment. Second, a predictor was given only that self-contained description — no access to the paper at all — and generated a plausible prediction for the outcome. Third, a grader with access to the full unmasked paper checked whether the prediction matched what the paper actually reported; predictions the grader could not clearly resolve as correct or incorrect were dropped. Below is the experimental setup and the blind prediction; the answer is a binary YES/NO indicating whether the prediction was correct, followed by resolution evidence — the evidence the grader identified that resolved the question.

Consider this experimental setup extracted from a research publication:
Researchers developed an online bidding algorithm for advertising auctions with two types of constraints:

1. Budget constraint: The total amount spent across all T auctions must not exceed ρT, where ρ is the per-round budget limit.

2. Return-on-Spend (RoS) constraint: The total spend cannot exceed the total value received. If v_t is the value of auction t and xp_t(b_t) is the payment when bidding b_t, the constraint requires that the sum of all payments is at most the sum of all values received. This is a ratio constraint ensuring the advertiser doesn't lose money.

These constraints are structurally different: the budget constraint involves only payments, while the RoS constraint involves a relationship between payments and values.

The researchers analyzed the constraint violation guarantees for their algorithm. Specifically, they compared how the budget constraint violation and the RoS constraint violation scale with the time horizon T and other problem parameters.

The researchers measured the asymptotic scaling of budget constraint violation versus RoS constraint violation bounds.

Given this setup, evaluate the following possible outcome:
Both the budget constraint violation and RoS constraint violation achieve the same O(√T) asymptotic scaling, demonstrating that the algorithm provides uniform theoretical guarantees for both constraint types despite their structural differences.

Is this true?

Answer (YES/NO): YES